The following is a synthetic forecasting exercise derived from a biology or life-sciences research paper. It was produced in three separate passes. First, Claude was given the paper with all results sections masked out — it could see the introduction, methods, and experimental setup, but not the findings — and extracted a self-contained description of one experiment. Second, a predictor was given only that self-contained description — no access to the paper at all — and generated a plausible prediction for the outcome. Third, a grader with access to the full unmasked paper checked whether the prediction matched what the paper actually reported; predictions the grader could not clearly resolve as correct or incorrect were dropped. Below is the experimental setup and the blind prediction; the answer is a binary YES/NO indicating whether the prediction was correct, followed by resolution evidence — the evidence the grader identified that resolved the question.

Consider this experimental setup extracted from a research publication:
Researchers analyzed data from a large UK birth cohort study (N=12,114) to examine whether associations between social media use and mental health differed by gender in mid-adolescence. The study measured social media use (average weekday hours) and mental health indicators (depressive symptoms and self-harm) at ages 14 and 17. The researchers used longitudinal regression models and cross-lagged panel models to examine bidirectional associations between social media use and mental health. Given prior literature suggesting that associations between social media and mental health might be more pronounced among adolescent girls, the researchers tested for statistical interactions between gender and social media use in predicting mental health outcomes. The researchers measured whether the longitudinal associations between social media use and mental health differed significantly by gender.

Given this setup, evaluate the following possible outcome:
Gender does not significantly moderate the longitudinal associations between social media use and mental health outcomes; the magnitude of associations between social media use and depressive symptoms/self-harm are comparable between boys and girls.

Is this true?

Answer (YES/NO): YES